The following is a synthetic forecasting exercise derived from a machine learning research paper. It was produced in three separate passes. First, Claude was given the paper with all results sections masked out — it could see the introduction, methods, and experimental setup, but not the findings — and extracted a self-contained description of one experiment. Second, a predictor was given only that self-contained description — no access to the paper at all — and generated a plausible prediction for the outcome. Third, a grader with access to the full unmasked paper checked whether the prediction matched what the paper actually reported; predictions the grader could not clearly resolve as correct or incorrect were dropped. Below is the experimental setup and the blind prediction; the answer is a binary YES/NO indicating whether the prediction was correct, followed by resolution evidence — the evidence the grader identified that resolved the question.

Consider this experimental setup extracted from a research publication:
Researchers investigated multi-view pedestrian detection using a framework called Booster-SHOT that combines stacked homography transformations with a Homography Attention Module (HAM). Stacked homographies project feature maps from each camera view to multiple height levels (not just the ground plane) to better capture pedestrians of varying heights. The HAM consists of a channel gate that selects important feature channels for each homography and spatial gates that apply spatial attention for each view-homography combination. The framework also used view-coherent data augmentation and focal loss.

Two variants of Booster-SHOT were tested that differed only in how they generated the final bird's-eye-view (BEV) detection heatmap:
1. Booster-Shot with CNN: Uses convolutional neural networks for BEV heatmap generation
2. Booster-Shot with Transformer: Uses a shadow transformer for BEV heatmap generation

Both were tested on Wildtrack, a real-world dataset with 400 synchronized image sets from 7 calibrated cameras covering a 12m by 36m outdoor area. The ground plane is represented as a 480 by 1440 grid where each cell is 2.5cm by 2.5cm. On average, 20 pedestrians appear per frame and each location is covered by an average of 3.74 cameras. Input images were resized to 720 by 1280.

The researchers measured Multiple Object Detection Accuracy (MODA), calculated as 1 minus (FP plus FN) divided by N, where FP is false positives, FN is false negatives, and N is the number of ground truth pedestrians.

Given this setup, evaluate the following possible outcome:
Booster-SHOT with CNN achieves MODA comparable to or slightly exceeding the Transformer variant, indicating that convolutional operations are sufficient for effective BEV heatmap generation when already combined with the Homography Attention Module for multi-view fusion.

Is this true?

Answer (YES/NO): YES